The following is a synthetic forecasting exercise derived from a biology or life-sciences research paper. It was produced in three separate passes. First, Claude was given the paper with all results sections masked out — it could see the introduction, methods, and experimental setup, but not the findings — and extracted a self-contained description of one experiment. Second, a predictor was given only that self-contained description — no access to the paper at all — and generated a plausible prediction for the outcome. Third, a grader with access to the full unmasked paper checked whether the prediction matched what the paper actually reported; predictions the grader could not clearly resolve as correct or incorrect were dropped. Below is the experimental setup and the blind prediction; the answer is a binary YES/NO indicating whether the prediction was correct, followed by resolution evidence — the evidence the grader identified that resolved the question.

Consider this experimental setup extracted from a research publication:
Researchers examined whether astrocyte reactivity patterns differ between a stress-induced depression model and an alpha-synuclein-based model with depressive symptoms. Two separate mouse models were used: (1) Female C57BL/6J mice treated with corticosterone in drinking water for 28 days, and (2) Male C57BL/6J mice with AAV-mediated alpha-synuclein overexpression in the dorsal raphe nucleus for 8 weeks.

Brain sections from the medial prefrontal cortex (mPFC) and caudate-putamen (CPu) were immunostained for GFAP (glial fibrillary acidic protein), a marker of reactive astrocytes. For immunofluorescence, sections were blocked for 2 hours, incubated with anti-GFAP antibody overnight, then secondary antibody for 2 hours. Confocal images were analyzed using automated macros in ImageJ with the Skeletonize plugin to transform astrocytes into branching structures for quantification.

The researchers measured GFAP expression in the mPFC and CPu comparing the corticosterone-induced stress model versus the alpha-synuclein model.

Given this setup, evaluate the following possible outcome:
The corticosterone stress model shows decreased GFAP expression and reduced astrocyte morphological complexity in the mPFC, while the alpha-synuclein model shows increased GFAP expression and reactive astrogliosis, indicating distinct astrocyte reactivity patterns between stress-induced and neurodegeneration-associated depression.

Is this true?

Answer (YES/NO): YES